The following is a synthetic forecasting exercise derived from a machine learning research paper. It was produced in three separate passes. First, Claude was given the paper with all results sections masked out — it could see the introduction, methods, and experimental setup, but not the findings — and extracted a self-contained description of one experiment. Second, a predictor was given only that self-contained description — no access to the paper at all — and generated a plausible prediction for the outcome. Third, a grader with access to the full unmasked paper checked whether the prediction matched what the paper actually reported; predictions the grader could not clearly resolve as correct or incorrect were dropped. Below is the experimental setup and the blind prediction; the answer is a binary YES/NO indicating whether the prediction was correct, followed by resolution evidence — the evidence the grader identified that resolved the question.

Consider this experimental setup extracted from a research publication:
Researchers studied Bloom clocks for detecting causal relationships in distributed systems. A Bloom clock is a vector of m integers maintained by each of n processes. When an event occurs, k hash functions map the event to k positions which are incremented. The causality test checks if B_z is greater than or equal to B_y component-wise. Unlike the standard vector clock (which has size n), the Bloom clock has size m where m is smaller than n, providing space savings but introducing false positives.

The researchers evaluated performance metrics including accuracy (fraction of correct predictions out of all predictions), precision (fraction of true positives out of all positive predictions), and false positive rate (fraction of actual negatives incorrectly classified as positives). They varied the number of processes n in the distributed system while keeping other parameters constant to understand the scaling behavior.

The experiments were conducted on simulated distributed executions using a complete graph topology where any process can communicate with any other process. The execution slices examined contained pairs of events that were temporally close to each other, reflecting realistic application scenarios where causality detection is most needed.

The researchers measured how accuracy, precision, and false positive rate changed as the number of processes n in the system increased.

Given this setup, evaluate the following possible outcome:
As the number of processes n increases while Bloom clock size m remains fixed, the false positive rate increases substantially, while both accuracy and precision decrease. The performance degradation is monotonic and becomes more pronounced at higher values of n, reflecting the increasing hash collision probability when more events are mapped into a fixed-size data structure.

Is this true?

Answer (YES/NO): NO